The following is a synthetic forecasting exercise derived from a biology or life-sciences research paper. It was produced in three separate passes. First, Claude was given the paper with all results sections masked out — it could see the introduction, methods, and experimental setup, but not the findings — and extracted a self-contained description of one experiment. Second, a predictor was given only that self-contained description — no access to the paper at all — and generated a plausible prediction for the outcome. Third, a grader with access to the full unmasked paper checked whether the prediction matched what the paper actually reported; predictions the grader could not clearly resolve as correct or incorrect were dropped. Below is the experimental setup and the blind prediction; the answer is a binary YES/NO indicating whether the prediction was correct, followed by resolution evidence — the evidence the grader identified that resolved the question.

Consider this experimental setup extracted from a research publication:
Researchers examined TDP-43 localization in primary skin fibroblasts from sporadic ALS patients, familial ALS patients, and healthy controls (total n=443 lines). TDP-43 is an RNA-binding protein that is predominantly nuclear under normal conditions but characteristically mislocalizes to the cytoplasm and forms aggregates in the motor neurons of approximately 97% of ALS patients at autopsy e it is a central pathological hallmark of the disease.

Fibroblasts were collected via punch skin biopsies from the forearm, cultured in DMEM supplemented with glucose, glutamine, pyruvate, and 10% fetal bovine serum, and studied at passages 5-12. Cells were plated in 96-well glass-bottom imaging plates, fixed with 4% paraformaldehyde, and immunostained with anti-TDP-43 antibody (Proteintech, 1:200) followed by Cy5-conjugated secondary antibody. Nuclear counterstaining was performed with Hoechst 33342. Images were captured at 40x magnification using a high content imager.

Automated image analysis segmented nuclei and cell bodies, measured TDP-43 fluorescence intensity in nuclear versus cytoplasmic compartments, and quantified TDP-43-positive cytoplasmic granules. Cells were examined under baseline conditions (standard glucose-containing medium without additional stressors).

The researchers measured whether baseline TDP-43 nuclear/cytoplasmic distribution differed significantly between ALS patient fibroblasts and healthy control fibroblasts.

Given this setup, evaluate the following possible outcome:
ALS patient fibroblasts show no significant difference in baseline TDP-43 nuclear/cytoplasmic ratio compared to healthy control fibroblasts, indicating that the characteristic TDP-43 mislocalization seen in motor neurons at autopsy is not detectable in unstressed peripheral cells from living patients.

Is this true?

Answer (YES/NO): YES